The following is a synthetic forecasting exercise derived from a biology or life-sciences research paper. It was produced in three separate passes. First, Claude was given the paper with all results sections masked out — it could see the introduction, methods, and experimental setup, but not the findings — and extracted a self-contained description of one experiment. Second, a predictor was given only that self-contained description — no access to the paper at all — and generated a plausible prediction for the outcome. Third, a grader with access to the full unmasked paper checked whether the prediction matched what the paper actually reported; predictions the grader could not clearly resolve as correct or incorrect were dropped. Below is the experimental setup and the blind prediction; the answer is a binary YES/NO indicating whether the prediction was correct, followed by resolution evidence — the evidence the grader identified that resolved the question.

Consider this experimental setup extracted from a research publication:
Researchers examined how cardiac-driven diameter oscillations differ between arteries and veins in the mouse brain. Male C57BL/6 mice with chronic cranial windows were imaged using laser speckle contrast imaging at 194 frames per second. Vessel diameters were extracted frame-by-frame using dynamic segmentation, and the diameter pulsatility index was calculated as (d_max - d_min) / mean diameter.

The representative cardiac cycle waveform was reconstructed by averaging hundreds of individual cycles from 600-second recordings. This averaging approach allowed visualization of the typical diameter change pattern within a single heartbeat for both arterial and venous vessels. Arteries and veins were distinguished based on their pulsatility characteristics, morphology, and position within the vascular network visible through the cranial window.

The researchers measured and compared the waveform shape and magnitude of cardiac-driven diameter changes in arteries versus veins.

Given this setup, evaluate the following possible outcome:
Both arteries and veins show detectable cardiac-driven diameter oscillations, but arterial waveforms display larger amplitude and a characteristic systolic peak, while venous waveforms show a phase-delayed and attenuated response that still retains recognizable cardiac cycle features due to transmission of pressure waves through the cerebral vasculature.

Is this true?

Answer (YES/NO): NO